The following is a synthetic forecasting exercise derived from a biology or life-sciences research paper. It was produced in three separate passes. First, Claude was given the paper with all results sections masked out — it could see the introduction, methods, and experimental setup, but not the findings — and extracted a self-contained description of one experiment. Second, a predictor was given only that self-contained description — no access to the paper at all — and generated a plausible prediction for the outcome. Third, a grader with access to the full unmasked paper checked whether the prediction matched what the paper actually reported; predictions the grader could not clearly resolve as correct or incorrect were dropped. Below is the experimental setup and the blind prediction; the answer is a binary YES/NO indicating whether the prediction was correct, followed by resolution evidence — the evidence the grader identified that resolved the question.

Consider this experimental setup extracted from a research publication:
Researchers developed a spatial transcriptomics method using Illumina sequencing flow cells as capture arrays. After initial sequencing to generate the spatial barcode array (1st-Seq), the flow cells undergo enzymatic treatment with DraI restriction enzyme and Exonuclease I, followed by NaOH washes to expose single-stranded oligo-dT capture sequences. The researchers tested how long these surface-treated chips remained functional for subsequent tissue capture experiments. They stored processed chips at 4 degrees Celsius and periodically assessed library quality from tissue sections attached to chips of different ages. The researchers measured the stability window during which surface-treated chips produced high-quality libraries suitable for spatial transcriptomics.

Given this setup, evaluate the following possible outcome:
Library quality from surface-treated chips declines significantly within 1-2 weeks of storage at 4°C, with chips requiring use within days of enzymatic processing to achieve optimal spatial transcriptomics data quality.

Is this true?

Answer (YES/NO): NO